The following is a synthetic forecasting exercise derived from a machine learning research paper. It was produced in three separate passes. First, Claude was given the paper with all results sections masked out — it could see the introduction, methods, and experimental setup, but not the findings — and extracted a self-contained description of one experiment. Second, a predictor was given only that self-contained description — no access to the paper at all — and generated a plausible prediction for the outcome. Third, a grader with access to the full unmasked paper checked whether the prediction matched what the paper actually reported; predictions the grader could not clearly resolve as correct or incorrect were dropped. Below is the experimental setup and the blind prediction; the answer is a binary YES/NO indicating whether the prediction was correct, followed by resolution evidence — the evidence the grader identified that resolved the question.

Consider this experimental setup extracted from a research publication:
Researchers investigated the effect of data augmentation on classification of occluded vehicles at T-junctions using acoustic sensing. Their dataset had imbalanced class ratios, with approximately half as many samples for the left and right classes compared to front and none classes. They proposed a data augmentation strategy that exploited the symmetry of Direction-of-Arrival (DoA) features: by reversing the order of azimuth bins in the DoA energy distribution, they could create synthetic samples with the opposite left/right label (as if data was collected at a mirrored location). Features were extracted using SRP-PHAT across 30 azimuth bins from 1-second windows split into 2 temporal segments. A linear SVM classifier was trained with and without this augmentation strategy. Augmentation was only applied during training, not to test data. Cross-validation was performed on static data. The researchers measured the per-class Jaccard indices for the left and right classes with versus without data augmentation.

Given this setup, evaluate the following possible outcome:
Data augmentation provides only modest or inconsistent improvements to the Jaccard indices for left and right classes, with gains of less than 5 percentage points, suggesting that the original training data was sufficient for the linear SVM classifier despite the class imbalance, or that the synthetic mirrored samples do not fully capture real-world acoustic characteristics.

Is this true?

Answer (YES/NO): NO